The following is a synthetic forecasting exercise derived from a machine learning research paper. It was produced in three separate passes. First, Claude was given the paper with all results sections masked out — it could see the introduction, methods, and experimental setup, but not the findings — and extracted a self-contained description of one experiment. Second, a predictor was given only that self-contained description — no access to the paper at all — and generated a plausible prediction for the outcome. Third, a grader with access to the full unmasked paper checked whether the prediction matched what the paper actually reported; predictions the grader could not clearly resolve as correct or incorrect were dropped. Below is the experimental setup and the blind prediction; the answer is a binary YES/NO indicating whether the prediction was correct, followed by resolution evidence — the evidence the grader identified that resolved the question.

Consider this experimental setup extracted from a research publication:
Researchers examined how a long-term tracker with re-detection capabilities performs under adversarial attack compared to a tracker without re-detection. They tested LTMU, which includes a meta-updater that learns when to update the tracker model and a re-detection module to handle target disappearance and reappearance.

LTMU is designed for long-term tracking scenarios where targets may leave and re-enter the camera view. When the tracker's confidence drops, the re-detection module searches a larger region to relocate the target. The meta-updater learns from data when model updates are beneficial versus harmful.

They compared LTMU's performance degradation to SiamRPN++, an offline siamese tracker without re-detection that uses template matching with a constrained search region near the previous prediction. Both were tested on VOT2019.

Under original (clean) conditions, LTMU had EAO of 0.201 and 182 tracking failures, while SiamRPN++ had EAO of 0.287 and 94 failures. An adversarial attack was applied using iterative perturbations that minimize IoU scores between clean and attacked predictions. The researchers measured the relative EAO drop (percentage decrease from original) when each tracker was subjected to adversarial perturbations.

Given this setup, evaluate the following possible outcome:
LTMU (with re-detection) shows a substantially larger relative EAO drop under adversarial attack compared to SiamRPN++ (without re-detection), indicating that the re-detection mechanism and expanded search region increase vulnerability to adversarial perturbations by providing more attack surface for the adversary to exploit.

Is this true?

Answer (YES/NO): NO